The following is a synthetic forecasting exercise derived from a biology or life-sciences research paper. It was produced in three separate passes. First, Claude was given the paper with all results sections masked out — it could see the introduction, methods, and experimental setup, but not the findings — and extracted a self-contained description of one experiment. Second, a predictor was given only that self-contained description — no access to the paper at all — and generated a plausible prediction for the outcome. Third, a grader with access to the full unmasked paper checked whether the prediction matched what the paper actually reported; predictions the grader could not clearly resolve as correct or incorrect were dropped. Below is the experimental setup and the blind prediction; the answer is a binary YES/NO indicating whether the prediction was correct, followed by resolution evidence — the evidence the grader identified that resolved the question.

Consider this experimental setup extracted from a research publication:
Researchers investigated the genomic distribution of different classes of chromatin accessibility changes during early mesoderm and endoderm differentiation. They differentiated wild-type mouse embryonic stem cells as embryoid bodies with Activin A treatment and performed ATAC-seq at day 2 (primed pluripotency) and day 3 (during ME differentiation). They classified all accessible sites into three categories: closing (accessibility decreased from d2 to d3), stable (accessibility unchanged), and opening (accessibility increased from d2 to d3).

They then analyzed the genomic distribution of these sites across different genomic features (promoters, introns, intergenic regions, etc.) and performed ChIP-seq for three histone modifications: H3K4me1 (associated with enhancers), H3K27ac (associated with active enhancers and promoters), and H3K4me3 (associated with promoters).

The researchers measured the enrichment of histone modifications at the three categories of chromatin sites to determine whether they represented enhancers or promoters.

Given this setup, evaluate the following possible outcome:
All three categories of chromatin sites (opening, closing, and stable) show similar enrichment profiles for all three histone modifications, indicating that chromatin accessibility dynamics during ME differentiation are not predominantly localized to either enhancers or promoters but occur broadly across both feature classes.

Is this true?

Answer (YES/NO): NO